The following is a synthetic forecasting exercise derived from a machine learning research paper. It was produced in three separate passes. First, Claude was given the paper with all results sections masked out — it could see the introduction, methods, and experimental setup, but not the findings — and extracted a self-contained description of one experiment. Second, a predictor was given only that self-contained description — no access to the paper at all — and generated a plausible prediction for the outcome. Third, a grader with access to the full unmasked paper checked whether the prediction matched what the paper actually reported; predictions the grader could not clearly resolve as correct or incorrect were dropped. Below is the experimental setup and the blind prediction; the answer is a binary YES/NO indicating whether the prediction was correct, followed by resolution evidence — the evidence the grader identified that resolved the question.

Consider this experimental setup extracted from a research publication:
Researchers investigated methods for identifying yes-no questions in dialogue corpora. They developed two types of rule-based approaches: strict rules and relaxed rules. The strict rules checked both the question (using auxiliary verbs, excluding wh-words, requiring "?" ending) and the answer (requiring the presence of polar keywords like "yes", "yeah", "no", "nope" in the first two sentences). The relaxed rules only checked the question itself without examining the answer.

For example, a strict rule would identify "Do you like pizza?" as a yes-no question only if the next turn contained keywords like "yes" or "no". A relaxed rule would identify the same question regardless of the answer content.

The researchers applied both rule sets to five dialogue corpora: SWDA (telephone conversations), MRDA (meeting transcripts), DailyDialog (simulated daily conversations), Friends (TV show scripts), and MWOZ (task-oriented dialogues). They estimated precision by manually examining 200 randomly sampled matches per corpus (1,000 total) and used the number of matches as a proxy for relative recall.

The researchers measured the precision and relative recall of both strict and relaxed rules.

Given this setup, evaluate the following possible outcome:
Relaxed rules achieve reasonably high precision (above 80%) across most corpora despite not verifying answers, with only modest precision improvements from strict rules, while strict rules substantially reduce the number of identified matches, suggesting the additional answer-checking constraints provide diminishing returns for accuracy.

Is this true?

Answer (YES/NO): NO